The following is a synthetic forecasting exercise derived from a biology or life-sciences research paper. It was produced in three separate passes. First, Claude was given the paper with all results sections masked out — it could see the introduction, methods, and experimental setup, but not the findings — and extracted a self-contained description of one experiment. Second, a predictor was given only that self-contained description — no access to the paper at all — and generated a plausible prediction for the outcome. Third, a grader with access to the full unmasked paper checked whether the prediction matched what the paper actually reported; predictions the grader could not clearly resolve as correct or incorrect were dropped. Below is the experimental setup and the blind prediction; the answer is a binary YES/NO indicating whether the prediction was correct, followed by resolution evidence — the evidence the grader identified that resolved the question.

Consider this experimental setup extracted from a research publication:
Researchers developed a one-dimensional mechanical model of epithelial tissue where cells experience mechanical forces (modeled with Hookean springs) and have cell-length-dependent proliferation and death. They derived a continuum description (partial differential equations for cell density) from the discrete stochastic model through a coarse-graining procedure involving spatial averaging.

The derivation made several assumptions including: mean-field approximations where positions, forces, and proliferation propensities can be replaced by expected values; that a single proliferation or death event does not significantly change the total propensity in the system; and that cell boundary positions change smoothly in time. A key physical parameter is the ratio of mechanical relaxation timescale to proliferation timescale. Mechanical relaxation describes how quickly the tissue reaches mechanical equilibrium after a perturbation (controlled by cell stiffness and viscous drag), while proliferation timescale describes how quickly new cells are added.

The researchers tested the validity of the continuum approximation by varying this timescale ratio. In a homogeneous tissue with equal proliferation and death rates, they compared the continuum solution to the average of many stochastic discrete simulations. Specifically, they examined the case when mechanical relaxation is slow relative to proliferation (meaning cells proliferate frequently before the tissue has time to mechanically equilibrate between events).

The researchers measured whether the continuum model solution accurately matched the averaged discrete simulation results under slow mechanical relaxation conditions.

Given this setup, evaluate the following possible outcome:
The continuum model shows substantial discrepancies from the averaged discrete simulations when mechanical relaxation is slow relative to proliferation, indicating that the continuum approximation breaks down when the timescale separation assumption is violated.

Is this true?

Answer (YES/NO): YES